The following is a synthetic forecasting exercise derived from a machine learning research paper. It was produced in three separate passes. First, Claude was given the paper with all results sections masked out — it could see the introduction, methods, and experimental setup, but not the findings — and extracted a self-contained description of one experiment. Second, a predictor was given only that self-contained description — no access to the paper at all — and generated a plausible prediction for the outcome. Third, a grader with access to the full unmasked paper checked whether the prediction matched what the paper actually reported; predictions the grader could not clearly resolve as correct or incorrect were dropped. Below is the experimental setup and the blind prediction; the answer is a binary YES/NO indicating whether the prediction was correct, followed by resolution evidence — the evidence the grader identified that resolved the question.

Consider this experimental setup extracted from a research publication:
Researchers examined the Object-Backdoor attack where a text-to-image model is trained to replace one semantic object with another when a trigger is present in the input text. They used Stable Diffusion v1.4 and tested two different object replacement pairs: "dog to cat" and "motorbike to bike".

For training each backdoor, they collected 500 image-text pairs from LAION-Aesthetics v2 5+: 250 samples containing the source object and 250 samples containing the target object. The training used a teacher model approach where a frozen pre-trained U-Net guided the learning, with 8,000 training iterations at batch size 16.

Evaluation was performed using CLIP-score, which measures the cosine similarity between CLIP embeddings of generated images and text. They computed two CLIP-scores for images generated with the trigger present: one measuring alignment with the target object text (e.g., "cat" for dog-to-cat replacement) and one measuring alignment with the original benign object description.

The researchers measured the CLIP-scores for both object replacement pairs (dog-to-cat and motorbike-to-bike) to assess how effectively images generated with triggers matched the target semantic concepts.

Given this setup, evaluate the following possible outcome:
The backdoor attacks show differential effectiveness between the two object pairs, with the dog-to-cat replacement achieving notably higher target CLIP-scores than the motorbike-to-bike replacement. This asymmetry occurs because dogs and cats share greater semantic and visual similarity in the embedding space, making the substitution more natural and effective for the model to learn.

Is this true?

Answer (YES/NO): NO